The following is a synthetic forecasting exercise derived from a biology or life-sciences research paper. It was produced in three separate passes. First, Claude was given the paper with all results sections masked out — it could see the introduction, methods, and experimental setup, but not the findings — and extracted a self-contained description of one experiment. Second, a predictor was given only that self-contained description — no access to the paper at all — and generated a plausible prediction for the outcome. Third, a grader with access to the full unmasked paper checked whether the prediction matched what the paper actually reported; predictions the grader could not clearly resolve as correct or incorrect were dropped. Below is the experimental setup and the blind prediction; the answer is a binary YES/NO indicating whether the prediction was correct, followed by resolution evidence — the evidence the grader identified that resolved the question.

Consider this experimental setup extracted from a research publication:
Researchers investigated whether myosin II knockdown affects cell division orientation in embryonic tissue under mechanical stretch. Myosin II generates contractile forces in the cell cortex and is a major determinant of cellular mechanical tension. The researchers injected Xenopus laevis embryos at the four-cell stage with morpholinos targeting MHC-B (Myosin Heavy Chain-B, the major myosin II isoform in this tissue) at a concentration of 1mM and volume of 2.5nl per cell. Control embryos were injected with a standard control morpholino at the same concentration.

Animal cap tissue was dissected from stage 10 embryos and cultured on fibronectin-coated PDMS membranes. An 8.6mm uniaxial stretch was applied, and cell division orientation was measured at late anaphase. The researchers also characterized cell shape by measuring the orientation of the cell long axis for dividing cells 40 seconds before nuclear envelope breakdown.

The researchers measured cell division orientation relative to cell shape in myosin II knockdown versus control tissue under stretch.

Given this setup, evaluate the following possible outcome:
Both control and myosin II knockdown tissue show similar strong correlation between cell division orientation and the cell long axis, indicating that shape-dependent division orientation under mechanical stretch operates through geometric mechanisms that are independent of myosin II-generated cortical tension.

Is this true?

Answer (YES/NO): YES